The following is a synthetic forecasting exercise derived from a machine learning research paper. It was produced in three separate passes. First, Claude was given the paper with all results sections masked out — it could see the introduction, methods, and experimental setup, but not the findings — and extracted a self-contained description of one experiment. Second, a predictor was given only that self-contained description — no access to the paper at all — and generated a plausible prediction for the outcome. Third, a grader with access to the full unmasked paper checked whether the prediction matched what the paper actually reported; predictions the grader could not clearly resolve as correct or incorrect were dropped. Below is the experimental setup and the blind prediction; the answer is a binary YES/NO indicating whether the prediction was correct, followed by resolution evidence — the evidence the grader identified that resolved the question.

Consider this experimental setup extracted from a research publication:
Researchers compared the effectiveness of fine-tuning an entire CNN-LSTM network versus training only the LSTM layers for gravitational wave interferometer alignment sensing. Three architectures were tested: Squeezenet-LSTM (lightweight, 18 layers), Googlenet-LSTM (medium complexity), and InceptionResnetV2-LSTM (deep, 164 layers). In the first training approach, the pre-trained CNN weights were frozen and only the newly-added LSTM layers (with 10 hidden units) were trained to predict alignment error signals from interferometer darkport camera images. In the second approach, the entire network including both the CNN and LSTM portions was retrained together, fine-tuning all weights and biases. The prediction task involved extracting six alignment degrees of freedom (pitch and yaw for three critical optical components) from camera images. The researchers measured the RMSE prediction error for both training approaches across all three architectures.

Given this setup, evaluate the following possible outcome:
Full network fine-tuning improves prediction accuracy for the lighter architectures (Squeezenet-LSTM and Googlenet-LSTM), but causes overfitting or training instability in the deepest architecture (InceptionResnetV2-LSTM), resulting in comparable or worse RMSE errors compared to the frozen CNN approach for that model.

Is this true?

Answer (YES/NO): NO